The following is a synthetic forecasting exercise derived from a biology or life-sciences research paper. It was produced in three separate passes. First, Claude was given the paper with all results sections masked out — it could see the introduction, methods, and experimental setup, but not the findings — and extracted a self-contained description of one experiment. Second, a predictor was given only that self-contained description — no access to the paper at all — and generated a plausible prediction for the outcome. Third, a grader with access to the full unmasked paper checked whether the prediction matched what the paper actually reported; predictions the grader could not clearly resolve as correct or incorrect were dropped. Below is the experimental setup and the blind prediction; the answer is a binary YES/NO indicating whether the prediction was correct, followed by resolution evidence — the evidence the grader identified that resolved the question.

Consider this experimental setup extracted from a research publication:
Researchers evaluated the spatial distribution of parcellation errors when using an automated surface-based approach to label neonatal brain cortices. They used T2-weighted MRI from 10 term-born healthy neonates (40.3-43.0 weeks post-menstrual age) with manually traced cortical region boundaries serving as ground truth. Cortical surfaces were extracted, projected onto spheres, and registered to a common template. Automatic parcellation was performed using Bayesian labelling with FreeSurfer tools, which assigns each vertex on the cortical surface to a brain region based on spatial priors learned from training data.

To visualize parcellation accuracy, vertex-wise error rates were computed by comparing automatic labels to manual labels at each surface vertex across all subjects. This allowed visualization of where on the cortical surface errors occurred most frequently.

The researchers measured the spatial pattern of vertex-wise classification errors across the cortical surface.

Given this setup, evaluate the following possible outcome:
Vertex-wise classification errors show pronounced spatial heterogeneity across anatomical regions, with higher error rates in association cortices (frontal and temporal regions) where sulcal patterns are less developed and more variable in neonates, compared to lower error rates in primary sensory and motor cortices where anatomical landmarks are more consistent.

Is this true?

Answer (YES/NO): NO